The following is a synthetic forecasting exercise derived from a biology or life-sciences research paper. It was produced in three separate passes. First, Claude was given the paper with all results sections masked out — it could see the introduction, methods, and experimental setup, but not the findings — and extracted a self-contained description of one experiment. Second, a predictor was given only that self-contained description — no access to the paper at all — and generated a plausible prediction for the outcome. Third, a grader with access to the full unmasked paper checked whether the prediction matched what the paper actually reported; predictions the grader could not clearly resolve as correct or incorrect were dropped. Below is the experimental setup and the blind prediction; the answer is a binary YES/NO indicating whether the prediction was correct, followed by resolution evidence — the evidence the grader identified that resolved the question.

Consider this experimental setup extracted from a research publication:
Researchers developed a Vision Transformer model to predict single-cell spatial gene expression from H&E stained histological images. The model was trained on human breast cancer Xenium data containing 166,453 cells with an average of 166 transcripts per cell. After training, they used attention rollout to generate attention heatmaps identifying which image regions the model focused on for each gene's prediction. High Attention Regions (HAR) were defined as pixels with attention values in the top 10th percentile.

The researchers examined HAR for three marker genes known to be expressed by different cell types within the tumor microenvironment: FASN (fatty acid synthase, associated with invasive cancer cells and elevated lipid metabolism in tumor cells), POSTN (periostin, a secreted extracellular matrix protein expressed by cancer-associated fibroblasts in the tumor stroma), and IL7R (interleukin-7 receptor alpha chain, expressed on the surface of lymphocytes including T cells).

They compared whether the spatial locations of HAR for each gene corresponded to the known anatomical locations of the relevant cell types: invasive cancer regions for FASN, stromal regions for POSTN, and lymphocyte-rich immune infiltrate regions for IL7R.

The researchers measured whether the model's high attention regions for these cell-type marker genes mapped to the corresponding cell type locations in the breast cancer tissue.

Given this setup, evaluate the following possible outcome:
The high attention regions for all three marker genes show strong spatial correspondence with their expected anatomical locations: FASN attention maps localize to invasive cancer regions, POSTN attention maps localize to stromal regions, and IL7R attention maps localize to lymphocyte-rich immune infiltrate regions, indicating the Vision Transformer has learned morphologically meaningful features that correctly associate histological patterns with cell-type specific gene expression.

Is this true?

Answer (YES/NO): YES